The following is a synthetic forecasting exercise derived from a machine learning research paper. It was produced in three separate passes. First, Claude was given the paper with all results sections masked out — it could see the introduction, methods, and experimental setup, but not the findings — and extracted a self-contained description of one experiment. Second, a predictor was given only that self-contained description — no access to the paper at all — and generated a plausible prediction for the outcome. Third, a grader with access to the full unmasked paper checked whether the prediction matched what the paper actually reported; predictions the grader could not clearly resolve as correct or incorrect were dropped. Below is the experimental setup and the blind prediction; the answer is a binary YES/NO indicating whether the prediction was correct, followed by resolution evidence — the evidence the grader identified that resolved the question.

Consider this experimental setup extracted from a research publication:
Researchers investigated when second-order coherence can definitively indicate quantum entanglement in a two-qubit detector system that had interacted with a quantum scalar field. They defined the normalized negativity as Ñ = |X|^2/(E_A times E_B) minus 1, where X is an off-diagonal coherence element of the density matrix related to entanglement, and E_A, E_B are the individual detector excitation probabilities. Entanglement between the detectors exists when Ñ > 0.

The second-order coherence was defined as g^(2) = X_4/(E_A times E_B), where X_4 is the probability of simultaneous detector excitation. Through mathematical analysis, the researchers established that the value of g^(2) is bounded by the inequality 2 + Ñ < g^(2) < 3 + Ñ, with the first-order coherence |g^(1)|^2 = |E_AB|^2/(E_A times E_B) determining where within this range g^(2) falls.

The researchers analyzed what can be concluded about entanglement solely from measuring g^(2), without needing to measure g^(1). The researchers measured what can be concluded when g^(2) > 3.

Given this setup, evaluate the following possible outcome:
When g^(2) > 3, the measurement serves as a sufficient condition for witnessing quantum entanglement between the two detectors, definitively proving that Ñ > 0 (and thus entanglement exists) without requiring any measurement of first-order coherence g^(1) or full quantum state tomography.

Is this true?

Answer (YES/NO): YES